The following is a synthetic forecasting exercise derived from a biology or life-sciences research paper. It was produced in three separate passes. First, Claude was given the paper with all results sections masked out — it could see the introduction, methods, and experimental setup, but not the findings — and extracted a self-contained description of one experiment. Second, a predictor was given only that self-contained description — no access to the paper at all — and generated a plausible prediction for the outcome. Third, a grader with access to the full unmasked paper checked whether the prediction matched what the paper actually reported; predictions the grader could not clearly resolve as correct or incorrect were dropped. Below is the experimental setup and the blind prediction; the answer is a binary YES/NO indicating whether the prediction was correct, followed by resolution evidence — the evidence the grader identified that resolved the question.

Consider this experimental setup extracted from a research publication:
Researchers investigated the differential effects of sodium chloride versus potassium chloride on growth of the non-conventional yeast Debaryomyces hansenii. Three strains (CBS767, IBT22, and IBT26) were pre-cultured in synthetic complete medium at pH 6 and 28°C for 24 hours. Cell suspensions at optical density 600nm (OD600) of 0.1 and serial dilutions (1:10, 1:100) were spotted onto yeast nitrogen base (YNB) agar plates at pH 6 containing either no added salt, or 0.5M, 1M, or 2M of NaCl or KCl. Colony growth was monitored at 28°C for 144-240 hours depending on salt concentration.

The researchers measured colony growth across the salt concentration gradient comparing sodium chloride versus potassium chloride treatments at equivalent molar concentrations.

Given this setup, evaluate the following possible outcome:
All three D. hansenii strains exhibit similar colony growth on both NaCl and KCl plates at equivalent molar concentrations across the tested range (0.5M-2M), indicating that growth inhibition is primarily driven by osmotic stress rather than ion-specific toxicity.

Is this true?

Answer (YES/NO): NO